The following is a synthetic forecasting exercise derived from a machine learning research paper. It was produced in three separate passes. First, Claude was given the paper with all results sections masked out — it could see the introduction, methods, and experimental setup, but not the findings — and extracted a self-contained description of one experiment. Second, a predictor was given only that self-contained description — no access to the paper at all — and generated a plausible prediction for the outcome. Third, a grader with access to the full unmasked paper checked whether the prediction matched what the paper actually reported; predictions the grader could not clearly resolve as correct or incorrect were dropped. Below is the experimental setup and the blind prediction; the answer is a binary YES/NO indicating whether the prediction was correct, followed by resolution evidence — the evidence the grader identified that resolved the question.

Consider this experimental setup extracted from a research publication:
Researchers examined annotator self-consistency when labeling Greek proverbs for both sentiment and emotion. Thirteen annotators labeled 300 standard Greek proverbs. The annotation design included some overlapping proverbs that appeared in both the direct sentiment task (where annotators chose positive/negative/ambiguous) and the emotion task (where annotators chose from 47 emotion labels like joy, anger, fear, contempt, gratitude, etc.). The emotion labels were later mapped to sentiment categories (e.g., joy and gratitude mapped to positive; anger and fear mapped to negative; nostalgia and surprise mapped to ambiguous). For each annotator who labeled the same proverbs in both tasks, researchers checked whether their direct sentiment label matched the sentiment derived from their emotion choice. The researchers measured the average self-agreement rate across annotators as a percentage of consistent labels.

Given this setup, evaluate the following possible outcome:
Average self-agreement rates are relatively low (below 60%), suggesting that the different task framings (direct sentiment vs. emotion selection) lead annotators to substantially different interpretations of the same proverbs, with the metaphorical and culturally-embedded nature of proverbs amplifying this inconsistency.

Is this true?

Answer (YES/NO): NO